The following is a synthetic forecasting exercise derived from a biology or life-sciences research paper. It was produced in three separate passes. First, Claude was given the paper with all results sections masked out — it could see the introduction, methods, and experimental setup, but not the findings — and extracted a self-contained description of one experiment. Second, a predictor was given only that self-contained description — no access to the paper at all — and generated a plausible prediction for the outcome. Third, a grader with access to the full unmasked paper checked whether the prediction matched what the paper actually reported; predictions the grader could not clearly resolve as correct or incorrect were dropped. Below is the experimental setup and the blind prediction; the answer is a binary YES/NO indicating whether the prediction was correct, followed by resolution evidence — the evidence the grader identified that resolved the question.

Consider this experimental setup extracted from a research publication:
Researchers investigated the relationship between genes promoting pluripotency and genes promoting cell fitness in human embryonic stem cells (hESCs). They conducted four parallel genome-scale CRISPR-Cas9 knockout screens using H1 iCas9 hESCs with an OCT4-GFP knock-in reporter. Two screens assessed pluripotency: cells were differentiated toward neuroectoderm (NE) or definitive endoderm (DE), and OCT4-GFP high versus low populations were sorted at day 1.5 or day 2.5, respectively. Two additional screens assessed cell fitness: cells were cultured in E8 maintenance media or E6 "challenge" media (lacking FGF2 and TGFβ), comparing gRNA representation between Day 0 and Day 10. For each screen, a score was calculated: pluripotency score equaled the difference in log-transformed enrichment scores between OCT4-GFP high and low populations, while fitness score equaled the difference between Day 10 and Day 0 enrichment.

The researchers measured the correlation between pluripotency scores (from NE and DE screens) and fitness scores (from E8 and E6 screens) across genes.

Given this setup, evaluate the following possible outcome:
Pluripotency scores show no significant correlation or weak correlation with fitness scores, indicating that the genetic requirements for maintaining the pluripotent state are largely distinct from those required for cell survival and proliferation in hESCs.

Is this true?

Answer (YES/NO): YES